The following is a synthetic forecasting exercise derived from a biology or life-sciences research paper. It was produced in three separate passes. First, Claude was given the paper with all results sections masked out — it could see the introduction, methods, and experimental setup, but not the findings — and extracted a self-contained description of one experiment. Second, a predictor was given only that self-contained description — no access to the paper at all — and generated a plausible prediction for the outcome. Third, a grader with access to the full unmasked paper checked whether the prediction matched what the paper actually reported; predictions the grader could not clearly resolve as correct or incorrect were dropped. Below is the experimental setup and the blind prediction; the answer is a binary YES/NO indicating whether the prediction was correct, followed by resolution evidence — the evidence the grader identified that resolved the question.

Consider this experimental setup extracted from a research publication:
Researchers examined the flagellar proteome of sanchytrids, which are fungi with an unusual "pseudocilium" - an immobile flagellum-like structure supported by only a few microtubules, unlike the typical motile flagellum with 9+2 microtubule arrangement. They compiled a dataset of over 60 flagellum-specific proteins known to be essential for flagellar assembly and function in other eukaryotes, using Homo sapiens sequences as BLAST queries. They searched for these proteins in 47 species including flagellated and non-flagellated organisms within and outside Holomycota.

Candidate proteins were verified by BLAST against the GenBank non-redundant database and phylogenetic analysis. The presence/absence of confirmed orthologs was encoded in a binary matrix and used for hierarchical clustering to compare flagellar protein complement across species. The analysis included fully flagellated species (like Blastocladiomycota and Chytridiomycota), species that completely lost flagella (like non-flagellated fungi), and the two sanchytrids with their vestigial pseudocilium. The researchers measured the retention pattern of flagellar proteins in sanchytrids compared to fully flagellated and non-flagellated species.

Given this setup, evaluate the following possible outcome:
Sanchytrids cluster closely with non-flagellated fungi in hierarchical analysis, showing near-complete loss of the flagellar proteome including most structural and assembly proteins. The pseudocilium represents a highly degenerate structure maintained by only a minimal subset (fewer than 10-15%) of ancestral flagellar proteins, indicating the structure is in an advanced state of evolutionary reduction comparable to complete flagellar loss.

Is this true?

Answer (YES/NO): NO